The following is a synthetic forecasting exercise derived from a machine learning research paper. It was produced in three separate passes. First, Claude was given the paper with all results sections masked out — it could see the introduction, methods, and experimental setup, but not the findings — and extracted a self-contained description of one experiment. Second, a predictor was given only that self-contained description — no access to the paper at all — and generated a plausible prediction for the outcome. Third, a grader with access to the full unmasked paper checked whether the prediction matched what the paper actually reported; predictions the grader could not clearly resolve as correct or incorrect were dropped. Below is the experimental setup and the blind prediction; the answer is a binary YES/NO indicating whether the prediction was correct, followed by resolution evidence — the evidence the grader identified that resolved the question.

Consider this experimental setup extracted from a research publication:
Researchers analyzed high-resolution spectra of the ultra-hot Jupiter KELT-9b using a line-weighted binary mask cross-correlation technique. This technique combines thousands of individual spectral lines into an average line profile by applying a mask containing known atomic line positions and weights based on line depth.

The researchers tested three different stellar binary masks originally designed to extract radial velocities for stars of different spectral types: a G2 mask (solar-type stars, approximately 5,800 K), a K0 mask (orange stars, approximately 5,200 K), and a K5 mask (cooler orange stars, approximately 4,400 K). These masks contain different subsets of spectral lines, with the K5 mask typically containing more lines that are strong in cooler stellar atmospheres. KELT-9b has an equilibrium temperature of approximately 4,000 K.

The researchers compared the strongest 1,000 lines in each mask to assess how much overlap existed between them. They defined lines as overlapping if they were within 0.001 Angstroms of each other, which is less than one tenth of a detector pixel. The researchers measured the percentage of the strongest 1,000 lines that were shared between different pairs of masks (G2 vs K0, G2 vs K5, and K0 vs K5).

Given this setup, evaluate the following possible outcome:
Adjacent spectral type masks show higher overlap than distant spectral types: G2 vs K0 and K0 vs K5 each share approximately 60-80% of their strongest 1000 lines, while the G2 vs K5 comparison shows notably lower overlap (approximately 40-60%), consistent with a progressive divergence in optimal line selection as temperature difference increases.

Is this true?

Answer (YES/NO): NO